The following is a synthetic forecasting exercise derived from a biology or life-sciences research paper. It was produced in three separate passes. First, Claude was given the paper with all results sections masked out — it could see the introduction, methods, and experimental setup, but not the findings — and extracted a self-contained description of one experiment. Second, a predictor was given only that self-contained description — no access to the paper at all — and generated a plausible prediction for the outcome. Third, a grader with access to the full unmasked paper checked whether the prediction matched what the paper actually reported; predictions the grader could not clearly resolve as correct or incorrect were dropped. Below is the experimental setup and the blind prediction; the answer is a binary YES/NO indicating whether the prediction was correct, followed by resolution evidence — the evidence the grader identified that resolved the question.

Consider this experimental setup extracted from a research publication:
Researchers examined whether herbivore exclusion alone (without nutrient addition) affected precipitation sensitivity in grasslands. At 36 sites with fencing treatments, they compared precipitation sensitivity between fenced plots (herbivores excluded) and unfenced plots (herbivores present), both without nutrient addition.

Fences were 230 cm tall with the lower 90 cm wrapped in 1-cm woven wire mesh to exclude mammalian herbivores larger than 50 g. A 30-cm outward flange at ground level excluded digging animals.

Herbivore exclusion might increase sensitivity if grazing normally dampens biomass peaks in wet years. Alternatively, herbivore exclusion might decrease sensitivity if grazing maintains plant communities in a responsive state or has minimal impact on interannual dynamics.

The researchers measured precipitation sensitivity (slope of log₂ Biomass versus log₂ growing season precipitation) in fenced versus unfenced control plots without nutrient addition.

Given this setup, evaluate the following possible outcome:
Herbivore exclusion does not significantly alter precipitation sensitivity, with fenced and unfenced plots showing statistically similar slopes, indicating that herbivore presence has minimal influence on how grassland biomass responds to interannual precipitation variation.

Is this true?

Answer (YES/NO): NO